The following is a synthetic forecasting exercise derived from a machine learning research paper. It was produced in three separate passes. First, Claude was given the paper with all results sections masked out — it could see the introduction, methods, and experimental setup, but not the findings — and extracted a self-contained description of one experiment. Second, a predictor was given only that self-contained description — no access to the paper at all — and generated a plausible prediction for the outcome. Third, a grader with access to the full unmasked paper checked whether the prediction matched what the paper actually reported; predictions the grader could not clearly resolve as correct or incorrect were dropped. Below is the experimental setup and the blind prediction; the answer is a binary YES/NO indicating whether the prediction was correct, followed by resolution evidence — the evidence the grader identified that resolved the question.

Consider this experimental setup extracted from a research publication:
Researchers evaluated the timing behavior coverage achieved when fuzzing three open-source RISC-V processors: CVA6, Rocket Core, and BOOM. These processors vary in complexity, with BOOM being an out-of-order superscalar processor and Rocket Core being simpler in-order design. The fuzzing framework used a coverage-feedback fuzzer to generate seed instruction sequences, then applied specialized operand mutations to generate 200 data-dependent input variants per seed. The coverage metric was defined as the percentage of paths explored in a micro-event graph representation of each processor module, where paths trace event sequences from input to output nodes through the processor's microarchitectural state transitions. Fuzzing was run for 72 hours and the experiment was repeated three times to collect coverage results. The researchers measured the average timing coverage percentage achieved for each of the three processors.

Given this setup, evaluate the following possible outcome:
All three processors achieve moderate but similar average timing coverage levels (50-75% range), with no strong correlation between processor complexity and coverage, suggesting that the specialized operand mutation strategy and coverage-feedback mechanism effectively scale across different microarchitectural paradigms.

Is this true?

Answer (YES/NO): NO